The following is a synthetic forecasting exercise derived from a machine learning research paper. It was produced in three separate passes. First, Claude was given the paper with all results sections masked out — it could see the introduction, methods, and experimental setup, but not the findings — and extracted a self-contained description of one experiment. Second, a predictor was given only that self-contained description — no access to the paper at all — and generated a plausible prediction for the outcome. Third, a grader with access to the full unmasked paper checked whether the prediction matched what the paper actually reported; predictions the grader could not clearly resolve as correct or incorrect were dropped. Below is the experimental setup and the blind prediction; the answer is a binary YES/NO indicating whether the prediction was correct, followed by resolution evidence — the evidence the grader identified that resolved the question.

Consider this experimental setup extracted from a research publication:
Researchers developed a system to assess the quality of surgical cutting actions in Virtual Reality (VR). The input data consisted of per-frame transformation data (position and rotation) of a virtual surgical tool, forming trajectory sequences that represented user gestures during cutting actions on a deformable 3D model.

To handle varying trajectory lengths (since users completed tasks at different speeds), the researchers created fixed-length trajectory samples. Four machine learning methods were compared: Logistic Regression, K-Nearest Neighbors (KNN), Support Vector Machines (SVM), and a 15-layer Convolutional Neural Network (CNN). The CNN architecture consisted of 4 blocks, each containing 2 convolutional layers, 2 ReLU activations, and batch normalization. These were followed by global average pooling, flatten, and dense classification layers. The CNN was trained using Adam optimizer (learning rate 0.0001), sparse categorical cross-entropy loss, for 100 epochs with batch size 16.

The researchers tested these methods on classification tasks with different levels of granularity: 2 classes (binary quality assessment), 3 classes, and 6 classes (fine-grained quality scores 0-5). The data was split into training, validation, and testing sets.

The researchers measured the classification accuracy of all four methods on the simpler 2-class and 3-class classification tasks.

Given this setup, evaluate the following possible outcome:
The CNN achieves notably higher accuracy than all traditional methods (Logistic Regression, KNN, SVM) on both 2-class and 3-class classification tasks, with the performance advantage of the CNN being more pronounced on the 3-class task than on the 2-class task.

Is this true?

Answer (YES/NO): NO